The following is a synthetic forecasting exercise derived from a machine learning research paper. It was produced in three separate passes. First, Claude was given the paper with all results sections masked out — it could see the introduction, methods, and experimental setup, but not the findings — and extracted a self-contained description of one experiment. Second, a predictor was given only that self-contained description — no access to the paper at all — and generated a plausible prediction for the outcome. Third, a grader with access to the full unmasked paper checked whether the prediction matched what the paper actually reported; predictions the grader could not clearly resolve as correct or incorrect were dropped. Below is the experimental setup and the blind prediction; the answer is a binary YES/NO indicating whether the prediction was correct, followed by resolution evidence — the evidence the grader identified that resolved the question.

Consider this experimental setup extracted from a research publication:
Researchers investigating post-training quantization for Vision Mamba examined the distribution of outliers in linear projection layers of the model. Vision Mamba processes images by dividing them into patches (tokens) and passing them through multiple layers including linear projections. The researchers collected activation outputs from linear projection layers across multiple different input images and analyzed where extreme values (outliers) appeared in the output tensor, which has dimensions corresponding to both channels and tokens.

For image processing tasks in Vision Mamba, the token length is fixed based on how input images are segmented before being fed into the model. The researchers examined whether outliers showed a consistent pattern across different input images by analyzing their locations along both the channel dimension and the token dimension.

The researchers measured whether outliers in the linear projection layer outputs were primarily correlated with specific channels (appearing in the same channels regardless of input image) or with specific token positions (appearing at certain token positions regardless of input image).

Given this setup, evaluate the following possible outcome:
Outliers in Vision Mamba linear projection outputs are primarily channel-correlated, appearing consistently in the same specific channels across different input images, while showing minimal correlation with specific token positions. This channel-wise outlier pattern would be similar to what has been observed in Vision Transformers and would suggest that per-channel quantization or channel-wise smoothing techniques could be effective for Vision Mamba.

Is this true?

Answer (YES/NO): NO